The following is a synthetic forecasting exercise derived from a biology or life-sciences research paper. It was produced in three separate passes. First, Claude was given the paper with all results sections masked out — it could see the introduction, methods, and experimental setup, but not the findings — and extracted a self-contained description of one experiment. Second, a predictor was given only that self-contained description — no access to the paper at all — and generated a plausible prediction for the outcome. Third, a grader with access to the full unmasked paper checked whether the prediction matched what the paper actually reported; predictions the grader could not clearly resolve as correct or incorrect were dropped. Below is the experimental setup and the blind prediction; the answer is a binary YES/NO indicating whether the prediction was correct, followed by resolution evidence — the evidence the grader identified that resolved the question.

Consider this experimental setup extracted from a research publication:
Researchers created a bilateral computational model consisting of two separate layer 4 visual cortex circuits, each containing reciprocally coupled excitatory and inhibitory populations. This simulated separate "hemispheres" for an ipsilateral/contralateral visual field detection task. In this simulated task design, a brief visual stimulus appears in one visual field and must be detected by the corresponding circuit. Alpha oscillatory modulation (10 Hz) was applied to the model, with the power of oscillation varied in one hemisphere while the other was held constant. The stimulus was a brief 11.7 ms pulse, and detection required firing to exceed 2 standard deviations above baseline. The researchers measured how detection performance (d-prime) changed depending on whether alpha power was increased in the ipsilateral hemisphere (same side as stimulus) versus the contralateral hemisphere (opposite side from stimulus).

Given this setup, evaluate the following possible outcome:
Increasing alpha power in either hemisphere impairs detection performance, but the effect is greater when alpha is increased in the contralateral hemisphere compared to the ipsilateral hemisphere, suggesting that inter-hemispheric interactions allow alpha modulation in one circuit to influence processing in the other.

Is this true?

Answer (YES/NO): NO